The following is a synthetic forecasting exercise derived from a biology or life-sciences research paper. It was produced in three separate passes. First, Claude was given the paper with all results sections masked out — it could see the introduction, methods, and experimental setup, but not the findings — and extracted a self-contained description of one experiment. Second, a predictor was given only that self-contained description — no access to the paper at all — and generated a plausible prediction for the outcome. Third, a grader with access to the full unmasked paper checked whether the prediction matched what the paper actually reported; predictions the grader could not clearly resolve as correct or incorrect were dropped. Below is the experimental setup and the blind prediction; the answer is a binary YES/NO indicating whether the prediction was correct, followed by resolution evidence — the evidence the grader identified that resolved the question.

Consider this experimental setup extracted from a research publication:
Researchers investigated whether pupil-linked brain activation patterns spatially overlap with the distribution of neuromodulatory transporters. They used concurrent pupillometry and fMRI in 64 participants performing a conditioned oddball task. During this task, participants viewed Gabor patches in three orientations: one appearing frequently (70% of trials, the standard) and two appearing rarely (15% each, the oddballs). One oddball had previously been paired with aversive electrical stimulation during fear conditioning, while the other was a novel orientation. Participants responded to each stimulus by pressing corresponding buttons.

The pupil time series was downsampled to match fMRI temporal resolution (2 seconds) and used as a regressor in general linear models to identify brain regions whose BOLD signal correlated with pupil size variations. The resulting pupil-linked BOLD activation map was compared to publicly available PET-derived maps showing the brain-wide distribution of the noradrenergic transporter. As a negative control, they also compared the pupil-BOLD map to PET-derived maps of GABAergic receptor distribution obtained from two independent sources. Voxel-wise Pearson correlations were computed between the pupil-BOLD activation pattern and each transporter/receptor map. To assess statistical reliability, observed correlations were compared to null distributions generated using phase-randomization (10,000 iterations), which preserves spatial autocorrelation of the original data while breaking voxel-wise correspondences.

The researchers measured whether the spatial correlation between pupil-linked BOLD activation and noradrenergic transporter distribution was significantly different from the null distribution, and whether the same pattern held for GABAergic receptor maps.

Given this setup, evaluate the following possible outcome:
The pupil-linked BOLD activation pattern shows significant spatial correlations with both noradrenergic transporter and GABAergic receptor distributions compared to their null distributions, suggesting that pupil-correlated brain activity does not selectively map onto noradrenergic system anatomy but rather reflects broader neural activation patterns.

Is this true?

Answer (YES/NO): NO